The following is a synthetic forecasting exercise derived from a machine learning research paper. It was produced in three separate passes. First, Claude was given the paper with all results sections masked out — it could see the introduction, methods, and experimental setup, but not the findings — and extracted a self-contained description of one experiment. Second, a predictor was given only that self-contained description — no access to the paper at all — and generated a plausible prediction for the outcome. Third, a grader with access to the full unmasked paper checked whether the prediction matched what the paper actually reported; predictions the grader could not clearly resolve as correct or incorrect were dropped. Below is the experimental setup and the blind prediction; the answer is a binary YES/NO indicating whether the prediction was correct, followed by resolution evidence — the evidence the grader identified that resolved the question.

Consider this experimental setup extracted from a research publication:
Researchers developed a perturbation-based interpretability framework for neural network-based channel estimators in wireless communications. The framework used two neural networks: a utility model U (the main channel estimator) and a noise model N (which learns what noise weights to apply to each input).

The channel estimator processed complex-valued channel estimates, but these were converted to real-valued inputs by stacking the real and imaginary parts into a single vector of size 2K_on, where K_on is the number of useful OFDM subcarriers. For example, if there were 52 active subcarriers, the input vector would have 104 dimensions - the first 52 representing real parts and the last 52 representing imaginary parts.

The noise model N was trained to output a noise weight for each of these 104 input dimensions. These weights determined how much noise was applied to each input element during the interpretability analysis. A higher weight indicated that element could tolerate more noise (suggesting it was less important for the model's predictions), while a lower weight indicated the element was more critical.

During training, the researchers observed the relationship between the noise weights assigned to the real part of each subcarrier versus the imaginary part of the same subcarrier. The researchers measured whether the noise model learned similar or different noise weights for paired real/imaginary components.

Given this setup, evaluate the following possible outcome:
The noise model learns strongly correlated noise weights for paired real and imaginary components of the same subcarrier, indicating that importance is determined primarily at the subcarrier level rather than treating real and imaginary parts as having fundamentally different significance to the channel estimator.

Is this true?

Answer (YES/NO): YES